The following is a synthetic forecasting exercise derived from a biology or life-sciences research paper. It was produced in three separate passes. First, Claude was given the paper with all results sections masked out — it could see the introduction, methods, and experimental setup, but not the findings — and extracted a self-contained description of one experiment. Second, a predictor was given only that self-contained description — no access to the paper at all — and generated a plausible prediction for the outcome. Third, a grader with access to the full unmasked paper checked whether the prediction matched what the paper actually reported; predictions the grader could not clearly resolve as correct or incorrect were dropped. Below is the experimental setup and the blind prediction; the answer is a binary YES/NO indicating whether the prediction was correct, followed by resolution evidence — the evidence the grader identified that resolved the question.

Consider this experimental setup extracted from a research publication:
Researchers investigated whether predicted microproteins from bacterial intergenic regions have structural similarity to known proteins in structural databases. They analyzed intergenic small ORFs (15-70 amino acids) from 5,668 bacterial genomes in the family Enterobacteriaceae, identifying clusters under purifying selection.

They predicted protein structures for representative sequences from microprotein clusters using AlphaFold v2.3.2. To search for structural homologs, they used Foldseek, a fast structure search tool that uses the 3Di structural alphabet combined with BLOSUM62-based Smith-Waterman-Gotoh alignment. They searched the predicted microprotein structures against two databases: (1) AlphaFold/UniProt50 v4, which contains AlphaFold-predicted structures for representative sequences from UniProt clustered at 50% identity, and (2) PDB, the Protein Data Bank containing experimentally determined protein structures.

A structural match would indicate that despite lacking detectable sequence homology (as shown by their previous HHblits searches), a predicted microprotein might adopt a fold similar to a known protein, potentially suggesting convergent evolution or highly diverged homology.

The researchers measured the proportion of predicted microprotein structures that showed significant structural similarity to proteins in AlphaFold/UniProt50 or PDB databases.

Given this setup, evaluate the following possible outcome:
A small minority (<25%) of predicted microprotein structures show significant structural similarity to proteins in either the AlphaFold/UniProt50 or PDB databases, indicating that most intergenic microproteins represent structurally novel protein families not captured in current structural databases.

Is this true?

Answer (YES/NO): YES